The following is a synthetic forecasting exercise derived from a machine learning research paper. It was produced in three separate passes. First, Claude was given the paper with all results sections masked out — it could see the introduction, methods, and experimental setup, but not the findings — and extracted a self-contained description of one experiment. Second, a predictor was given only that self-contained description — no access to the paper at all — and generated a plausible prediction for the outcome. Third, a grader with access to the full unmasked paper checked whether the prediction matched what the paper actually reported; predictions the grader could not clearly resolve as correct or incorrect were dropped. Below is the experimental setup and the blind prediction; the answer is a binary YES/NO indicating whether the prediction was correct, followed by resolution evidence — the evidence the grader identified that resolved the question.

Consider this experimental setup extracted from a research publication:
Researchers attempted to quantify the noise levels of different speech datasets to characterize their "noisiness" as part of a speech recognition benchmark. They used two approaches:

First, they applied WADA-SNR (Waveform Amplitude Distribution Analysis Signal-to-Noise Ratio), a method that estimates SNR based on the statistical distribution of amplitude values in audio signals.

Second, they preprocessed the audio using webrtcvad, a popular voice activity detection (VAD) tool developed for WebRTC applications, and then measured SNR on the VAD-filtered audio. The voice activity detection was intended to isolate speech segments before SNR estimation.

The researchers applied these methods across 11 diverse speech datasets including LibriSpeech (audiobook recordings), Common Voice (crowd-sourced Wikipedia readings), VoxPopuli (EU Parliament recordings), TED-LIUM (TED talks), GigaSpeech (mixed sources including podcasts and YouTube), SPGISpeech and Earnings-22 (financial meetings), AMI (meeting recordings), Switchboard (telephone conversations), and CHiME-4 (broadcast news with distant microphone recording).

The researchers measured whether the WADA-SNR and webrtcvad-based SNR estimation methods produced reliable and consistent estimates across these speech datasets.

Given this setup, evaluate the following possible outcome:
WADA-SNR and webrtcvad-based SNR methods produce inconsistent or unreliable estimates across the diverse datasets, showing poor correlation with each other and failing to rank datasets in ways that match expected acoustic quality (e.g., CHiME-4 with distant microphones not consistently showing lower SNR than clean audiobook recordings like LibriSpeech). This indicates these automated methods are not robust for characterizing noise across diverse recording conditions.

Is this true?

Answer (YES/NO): YES